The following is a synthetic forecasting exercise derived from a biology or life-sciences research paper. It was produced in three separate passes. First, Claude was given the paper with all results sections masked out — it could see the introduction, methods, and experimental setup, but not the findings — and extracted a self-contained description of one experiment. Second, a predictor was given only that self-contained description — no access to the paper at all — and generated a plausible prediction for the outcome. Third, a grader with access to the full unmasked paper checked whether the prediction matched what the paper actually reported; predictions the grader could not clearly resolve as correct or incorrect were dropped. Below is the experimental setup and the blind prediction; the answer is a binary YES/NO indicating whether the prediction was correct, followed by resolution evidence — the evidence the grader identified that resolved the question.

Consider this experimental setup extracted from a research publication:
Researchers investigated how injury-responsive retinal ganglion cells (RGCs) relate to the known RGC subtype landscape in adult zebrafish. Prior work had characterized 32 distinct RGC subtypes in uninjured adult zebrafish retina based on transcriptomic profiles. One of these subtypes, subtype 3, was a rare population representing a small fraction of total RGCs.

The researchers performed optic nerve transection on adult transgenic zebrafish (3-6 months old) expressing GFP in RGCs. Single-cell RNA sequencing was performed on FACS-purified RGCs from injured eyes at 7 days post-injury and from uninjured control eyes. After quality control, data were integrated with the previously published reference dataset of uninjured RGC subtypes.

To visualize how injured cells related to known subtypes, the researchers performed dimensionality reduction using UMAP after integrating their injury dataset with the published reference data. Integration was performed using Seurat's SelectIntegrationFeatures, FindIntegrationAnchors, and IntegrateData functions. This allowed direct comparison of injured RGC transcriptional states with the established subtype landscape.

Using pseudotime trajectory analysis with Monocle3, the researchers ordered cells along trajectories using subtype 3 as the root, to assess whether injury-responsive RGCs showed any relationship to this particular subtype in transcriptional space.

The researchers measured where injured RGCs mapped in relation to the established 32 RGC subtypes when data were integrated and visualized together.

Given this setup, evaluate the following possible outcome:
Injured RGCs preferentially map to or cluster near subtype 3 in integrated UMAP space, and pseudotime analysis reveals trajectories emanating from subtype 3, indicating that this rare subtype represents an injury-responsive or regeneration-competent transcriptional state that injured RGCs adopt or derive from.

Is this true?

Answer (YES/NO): YES